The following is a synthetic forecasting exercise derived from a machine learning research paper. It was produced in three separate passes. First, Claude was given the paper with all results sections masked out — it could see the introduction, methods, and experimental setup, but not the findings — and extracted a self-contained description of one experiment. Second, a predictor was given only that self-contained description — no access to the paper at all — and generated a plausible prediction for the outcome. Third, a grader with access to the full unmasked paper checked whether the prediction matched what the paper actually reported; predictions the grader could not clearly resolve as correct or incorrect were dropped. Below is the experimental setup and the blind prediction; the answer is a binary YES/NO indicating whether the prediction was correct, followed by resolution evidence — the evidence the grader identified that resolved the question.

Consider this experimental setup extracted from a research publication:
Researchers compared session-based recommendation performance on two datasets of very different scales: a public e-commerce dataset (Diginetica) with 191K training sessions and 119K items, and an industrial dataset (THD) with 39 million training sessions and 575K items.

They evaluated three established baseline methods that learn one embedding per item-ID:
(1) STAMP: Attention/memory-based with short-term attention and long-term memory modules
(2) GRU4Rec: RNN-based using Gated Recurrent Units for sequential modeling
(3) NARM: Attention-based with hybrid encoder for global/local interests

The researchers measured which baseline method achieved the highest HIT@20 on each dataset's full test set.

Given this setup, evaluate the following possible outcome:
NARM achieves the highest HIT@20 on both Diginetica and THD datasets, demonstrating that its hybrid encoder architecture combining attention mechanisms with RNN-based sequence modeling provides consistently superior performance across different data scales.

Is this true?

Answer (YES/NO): NO